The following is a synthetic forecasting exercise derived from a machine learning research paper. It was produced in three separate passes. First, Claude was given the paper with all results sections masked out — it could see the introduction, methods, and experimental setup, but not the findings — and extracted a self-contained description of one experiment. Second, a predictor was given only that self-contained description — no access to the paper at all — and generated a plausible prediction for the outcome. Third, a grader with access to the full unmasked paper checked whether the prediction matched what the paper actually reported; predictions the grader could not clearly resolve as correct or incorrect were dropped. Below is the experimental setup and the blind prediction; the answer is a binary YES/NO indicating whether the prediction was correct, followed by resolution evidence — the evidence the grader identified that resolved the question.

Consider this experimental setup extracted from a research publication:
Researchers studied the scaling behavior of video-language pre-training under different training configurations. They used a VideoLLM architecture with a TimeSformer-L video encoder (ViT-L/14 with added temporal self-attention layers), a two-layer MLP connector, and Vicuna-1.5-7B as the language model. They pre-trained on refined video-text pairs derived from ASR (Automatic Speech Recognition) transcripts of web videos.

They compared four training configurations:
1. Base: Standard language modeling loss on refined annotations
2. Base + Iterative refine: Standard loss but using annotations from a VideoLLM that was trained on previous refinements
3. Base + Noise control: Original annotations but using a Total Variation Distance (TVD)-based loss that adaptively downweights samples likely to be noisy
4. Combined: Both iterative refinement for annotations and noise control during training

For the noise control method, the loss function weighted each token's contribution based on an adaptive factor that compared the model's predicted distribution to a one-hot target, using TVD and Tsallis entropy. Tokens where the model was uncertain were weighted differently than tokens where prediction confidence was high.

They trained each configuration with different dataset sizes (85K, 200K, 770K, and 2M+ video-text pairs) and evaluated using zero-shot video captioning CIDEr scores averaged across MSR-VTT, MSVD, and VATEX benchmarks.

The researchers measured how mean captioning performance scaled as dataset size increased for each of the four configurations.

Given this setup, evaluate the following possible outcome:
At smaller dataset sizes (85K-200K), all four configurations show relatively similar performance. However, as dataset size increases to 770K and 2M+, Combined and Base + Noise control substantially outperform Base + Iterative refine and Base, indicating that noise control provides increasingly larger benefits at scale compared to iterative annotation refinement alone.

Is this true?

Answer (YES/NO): NO